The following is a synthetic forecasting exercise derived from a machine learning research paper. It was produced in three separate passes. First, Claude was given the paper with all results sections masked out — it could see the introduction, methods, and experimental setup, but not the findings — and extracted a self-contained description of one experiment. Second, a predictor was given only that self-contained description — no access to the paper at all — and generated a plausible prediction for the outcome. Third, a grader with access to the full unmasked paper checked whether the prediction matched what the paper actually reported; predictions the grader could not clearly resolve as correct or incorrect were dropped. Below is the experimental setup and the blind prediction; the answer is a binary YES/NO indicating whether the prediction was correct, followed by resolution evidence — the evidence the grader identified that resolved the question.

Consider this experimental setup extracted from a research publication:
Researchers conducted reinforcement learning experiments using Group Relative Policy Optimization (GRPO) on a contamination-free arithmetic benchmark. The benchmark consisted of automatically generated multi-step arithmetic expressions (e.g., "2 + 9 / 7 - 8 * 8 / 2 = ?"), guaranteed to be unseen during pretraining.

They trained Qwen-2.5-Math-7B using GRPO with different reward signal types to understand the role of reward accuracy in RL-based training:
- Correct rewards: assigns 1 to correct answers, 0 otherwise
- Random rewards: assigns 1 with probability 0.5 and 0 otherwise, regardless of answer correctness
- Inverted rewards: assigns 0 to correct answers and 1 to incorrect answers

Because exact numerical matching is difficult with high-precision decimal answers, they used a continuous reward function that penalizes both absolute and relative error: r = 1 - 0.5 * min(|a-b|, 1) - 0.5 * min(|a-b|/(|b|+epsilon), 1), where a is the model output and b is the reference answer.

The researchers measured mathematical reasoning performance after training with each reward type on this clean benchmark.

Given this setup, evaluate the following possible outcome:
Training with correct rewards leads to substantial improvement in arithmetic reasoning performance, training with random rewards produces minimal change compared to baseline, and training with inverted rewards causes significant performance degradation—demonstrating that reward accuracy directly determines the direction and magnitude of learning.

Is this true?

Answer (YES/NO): YES